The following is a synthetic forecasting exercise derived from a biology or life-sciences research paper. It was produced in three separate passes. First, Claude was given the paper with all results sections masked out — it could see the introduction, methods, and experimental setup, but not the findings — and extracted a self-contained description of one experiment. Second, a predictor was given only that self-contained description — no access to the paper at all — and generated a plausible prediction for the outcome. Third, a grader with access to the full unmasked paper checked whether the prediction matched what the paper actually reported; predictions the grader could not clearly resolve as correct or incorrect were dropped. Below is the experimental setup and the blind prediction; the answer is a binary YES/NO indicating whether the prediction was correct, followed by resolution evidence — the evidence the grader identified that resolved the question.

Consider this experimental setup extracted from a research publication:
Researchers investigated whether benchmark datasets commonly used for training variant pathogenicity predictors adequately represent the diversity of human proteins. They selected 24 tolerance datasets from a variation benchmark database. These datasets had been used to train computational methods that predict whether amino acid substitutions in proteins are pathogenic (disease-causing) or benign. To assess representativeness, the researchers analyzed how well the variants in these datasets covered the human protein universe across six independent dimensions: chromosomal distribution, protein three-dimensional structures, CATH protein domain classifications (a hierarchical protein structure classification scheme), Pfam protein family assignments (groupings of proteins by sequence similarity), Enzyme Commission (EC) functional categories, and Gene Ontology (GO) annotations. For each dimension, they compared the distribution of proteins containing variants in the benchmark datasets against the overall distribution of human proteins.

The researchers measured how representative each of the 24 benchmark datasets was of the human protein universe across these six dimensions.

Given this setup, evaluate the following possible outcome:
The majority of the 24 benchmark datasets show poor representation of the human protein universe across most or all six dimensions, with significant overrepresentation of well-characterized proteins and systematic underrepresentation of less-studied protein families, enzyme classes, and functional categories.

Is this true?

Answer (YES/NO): NO